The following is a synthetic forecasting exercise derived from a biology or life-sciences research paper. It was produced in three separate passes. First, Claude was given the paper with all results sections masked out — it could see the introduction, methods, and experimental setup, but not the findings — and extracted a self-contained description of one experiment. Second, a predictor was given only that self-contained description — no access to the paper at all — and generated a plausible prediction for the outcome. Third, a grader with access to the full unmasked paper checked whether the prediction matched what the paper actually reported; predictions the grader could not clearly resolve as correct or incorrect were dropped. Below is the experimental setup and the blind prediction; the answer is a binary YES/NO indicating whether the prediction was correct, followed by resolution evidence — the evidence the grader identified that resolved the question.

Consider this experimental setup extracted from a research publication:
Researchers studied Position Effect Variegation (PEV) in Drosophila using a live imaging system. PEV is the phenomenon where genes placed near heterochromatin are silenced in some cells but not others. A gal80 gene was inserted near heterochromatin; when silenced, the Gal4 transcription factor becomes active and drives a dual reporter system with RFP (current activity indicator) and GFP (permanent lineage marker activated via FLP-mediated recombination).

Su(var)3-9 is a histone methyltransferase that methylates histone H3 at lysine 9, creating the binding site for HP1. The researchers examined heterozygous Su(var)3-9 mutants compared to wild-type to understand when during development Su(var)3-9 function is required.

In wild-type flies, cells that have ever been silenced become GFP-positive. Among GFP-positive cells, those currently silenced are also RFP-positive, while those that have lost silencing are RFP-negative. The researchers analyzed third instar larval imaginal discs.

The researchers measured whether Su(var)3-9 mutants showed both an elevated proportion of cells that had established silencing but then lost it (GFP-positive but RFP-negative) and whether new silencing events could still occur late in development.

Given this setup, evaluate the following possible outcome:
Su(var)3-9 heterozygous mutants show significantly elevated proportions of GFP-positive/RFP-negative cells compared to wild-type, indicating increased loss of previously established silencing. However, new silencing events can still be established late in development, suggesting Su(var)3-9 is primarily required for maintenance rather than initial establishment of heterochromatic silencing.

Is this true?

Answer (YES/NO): NO